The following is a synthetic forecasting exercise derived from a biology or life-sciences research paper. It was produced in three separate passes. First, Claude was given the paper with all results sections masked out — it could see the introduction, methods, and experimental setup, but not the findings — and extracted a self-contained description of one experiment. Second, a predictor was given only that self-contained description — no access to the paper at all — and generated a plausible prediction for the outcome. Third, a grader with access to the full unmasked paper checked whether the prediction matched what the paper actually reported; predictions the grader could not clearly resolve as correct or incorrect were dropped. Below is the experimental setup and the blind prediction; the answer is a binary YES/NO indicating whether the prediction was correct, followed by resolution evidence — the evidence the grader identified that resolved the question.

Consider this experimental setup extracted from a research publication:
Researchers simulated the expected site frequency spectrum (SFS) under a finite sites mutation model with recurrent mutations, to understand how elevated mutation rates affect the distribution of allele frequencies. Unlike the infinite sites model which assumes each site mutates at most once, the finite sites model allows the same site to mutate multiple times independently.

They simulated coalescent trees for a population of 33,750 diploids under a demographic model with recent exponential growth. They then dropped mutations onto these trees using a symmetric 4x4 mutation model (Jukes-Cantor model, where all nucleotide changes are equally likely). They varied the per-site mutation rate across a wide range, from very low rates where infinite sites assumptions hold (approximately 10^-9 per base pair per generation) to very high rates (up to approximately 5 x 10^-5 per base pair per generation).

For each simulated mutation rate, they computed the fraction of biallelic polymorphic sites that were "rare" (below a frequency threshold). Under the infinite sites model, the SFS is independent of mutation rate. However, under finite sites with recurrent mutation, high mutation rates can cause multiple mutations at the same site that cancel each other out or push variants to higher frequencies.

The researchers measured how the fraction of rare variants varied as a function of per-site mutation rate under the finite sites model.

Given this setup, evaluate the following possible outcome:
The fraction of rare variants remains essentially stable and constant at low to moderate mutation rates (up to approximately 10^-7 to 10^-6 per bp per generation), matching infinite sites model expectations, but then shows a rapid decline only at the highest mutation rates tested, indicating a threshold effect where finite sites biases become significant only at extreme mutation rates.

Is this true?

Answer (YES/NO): NO